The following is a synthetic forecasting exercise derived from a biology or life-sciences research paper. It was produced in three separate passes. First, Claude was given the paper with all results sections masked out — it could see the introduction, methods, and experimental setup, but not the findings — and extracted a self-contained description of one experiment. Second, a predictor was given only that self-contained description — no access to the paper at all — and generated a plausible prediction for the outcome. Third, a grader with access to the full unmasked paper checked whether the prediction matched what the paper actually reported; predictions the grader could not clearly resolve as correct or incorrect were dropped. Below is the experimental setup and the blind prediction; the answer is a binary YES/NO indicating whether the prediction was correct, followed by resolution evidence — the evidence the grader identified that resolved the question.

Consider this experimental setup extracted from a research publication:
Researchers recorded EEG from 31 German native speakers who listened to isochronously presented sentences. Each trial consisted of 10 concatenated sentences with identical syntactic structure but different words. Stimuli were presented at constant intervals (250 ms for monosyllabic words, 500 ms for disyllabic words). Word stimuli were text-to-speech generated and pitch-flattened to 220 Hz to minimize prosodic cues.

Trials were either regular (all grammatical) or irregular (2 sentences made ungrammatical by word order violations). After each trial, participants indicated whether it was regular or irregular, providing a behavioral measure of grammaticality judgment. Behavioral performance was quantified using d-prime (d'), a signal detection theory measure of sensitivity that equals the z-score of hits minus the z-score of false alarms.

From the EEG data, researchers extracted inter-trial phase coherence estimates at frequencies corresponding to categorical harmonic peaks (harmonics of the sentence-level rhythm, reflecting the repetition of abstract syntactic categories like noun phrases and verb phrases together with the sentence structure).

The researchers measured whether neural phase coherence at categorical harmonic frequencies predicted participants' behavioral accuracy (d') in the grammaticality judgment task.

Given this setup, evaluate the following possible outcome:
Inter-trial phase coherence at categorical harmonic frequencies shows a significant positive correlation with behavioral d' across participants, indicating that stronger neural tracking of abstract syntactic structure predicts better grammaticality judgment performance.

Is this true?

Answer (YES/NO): YES